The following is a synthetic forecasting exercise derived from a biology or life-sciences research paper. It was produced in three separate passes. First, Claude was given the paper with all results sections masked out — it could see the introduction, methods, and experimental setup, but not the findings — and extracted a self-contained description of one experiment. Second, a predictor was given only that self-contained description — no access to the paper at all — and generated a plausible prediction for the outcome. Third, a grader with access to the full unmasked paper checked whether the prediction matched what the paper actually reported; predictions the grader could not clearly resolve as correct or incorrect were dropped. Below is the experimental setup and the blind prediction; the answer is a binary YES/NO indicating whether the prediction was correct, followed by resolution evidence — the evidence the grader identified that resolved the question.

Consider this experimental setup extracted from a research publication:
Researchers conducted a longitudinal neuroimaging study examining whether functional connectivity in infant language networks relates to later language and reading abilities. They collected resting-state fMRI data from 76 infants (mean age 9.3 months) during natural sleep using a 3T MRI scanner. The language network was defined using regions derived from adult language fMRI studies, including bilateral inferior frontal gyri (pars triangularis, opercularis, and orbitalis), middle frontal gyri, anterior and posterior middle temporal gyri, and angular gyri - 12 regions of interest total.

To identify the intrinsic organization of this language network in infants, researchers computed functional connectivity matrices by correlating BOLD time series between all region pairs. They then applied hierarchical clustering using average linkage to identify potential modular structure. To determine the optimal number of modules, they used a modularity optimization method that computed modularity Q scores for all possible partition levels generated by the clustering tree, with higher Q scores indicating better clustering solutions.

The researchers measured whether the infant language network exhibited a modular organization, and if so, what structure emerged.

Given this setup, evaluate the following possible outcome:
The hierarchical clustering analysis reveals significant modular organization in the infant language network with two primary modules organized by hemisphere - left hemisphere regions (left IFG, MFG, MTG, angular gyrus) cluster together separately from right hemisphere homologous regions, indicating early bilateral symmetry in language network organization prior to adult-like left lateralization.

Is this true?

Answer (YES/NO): NO